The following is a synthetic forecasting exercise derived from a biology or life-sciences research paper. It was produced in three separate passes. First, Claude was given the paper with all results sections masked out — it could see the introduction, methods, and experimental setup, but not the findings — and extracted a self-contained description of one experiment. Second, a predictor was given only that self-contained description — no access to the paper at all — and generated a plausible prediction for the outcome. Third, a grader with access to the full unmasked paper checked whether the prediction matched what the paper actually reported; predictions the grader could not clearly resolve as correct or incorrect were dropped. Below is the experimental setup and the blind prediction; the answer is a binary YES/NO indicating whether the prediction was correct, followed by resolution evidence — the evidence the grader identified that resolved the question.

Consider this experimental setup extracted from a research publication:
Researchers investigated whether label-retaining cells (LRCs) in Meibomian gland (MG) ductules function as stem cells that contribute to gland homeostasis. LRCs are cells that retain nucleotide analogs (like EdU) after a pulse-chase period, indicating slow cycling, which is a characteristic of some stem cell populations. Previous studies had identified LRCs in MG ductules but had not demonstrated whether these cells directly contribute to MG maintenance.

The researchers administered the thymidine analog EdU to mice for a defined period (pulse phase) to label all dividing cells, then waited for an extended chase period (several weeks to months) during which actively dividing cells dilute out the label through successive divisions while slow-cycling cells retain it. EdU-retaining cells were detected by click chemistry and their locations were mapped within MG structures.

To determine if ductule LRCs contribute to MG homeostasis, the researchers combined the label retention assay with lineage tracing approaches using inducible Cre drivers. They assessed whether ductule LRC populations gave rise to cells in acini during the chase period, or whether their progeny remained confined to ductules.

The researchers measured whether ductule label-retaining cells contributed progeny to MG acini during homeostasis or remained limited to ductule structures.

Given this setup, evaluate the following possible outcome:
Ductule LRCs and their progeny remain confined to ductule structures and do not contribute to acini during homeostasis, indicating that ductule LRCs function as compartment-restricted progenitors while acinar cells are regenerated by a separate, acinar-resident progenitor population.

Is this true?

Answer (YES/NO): NO